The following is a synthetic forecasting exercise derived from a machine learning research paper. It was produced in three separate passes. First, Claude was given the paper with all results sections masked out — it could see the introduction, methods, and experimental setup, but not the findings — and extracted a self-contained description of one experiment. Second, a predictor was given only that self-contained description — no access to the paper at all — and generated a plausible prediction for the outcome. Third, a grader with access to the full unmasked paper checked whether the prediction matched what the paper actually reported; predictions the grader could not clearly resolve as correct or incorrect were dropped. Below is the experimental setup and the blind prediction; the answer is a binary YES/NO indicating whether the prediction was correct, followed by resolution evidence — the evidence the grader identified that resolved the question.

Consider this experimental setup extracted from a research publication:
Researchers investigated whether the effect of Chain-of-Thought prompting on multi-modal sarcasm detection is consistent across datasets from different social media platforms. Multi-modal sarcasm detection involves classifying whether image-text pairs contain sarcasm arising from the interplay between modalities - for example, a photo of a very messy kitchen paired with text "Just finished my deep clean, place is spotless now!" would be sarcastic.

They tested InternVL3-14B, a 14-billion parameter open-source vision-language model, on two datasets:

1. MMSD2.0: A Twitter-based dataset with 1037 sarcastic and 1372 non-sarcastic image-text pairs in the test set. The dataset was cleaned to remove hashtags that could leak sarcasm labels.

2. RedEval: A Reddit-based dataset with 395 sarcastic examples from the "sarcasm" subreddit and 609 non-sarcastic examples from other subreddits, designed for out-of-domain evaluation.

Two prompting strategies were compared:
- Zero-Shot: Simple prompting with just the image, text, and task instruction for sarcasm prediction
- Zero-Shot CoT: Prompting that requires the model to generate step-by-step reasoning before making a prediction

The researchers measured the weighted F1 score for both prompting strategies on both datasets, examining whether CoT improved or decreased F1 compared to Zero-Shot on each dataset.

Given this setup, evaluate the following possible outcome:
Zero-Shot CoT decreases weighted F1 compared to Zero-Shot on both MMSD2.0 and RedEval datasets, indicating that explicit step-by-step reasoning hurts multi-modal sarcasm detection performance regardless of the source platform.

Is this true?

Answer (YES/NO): NO